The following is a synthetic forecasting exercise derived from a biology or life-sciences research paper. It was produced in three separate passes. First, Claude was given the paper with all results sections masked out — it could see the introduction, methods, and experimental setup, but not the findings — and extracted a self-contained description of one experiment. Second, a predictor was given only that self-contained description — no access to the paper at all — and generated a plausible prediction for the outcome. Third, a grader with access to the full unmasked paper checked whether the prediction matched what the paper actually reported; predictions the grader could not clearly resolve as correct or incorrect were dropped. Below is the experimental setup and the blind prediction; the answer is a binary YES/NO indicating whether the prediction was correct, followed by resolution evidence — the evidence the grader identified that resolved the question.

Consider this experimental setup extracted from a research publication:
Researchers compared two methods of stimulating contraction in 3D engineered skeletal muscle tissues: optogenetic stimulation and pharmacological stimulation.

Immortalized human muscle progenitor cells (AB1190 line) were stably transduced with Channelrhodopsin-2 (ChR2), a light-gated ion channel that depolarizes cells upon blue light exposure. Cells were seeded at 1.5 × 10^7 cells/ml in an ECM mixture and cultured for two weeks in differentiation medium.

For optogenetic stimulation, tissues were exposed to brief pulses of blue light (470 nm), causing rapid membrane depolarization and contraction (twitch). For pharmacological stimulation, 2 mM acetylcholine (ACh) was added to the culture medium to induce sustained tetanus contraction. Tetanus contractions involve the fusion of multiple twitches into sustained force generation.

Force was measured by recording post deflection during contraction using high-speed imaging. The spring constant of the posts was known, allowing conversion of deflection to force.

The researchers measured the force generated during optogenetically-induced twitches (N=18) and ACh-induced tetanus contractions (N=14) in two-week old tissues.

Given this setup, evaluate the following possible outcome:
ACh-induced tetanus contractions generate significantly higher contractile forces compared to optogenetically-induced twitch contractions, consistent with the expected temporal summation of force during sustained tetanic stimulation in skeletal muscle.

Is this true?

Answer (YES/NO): YES